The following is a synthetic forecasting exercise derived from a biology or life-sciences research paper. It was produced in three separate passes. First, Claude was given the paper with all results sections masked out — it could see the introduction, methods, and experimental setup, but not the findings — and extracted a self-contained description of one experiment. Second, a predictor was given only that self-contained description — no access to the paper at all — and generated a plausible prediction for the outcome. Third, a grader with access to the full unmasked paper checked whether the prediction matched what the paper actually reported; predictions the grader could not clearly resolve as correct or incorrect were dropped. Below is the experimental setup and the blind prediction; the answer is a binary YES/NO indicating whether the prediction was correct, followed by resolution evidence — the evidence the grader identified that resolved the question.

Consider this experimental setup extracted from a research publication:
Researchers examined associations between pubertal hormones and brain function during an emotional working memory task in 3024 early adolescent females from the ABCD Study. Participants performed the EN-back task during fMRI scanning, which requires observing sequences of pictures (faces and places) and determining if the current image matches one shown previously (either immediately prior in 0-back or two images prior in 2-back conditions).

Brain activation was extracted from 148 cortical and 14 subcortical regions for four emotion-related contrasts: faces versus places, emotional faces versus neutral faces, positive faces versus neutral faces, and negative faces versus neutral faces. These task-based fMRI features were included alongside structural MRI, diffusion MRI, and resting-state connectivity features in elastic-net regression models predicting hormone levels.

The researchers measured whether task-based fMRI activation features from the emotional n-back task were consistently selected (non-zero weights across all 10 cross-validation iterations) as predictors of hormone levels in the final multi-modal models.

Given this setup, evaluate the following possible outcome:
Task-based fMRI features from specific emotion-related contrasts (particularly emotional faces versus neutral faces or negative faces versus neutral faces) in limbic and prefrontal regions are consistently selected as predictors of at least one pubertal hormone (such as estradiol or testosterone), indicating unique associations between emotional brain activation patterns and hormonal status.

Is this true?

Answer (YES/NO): NO